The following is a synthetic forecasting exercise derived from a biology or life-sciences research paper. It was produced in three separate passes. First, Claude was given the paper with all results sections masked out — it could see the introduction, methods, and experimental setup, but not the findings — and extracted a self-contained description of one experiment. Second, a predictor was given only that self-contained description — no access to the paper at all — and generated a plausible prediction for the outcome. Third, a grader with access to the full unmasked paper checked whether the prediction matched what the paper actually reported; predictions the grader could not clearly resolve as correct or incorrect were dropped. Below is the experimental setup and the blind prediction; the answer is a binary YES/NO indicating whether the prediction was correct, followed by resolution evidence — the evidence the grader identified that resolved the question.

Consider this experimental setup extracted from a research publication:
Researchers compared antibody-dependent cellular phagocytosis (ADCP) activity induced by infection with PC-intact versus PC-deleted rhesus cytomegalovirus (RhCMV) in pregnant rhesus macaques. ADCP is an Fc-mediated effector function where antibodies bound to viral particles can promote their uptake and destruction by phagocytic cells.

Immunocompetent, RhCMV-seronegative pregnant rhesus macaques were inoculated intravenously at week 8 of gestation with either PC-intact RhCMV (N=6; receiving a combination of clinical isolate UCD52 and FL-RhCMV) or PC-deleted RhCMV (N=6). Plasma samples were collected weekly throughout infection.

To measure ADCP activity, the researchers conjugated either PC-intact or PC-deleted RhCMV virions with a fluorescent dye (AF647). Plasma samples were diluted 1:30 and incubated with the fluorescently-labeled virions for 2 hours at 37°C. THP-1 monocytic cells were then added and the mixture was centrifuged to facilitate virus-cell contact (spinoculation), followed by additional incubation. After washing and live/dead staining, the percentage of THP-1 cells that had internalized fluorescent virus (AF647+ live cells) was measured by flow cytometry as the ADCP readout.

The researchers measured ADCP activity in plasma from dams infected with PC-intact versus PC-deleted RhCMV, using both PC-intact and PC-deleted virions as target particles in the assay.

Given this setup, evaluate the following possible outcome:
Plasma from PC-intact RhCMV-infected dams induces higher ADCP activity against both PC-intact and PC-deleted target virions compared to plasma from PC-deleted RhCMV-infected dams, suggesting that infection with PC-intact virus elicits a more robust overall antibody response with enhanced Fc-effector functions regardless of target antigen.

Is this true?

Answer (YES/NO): NO